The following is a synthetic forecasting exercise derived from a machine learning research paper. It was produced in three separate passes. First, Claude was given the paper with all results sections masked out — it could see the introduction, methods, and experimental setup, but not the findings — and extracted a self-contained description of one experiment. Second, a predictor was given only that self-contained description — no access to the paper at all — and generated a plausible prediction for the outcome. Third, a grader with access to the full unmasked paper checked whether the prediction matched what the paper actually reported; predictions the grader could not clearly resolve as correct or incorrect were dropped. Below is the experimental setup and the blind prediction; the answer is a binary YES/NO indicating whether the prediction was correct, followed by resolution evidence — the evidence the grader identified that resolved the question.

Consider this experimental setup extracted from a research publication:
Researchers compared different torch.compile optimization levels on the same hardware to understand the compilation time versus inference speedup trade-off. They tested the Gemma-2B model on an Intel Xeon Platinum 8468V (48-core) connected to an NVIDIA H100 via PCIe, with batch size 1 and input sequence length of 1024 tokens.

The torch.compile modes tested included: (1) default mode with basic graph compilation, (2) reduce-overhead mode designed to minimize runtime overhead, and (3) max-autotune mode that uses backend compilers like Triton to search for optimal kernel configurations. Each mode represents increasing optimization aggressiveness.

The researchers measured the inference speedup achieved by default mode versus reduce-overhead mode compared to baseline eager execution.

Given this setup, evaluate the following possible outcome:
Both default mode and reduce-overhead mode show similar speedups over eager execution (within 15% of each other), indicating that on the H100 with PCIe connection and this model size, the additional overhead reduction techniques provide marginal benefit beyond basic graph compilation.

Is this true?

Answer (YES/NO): YES